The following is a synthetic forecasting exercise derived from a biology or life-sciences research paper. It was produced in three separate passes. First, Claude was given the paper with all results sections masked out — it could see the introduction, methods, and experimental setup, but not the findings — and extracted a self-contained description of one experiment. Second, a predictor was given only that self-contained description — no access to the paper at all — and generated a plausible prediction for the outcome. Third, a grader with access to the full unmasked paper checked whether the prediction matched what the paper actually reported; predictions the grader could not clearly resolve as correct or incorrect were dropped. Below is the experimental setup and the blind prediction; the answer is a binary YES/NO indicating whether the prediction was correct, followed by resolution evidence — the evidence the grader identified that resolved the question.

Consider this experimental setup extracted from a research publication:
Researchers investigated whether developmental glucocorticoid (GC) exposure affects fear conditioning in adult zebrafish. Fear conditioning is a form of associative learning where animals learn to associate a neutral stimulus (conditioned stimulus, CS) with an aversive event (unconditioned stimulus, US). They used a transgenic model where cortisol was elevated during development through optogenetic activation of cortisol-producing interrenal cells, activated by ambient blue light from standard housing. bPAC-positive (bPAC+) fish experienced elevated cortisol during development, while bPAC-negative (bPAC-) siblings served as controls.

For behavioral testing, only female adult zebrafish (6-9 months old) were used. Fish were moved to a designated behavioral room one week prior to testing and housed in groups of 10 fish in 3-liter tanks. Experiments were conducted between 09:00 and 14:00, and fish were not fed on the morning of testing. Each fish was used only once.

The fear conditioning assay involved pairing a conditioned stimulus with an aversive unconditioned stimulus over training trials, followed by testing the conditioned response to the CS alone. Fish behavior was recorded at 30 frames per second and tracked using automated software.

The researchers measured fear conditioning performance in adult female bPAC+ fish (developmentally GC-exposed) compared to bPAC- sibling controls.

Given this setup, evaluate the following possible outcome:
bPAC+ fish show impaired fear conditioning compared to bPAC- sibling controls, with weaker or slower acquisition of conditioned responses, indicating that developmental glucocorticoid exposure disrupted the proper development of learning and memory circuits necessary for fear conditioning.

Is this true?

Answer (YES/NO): YES